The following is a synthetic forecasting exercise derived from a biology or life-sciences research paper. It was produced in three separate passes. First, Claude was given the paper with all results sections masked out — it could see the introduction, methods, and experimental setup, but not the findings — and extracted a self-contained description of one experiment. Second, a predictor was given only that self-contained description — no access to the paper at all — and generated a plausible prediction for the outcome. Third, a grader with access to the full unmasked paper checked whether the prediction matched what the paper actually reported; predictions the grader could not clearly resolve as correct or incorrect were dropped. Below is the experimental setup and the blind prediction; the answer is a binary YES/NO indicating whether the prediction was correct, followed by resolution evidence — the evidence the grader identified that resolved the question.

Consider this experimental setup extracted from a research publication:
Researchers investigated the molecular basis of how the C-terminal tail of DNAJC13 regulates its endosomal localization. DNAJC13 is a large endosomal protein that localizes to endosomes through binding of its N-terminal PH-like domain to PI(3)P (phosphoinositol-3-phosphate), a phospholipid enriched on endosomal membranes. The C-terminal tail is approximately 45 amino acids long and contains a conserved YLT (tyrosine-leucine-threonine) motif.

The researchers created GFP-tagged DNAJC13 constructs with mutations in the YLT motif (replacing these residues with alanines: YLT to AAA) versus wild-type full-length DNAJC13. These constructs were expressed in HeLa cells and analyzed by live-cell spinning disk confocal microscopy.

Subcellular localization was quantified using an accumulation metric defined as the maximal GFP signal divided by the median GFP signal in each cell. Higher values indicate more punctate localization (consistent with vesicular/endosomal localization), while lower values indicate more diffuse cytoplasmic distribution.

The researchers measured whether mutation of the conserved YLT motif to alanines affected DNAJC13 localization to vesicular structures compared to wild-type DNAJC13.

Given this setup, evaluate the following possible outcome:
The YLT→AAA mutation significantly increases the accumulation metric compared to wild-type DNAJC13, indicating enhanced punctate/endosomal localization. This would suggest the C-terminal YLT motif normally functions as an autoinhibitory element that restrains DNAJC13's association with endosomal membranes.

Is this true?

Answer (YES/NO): YES